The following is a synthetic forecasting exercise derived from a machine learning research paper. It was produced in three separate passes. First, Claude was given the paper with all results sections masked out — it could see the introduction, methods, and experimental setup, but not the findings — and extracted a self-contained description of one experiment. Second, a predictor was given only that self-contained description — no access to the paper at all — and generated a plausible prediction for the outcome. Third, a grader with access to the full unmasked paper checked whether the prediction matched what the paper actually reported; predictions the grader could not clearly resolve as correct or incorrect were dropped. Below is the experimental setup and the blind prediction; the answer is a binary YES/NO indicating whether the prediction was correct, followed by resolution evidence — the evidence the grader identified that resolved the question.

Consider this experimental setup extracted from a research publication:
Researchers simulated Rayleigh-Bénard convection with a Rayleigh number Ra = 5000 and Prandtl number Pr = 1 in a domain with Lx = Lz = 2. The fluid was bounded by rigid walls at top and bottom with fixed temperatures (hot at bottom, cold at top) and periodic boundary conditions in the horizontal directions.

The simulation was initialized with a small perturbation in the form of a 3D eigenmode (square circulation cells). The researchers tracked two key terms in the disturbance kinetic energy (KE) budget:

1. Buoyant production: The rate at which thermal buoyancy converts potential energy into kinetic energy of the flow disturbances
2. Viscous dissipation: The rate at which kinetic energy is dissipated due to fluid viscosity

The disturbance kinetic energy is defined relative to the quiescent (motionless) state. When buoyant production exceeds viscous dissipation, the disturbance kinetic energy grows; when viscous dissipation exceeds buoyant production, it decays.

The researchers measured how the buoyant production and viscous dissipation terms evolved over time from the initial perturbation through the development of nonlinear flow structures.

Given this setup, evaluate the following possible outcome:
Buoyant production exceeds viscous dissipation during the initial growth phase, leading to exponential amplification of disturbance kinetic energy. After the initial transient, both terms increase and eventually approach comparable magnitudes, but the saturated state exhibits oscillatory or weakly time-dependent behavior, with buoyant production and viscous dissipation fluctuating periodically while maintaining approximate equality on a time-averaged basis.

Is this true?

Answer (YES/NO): NO